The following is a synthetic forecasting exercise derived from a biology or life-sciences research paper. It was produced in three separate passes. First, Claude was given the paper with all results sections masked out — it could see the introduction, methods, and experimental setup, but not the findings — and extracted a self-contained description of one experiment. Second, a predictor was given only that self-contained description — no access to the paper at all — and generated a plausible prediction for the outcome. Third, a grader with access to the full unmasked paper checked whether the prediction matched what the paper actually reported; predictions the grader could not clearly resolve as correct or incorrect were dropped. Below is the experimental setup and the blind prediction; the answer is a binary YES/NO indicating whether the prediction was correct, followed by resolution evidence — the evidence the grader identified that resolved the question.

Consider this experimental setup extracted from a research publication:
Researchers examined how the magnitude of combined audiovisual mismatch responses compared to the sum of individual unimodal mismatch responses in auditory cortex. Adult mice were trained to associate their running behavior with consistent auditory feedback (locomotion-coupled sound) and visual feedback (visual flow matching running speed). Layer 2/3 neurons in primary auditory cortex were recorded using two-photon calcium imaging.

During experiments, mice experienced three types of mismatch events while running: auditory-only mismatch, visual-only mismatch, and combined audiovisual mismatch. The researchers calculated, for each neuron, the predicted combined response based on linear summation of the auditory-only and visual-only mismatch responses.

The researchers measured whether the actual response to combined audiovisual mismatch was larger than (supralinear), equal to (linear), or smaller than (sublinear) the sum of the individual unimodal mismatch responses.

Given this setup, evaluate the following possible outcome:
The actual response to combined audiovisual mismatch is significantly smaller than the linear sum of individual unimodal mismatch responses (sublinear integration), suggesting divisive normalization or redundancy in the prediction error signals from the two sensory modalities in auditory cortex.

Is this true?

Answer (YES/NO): NO